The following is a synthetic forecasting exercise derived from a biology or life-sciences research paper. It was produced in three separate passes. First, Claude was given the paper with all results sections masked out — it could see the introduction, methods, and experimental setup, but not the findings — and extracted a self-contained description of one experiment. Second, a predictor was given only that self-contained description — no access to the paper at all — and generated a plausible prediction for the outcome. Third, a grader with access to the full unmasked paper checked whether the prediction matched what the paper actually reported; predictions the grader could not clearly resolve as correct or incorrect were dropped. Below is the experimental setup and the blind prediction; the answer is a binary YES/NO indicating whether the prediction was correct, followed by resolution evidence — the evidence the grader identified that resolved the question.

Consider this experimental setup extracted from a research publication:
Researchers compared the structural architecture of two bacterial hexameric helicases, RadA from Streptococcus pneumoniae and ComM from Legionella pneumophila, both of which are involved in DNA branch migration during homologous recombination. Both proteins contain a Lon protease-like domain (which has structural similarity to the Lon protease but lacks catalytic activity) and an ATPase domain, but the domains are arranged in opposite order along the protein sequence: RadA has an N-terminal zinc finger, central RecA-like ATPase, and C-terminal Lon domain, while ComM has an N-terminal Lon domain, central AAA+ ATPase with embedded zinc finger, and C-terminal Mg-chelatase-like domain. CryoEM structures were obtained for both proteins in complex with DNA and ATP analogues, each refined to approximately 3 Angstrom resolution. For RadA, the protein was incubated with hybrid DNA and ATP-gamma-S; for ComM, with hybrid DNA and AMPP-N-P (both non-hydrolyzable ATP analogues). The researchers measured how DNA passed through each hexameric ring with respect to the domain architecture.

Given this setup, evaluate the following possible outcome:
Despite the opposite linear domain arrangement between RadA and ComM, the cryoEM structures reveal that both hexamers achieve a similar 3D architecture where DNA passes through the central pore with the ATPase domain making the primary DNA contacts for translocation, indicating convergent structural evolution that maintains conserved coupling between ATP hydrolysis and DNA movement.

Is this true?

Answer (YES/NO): YES